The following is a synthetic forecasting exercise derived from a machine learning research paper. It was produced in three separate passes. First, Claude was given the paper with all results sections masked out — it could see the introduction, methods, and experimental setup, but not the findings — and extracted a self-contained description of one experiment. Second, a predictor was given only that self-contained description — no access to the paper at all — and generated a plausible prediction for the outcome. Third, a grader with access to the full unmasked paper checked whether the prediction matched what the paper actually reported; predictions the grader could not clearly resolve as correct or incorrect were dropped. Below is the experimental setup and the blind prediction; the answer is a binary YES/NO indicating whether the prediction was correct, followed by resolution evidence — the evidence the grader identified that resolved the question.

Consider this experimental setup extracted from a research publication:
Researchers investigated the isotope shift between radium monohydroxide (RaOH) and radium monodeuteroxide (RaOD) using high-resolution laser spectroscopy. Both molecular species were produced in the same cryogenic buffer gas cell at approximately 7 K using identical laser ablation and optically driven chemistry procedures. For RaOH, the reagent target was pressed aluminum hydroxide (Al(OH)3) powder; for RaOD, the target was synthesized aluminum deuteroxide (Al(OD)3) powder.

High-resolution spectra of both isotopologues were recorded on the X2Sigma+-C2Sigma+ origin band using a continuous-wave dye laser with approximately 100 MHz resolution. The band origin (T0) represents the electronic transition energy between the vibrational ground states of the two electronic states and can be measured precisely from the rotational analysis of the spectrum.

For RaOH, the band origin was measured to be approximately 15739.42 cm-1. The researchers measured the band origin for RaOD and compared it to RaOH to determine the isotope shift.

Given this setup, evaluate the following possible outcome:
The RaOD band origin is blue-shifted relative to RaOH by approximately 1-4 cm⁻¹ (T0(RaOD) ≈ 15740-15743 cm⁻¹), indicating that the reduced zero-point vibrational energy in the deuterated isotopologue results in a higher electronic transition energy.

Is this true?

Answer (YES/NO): NO